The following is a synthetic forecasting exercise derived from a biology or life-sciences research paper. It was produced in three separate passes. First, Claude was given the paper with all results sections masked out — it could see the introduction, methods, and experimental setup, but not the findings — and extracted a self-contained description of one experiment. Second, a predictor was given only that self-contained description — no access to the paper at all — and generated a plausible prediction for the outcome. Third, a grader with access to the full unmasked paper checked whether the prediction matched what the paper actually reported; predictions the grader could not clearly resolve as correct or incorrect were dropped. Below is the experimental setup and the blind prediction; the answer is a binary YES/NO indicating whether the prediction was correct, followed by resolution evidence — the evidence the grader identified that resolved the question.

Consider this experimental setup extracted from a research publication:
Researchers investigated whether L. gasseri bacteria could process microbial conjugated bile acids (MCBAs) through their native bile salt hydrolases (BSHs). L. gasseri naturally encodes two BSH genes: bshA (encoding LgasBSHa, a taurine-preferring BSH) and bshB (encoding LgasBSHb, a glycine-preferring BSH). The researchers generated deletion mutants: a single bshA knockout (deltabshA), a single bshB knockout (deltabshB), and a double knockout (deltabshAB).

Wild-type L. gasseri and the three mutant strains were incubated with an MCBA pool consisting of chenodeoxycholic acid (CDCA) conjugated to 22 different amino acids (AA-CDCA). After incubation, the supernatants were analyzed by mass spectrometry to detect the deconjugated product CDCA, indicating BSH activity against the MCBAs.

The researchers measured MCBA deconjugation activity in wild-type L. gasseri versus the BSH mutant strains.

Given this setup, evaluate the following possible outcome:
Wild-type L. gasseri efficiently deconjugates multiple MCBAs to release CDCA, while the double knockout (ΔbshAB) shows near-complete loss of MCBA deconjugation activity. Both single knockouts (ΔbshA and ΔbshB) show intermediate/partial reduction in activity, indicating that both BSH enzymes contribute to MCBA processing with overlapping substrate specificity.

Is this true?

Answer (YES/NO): NO